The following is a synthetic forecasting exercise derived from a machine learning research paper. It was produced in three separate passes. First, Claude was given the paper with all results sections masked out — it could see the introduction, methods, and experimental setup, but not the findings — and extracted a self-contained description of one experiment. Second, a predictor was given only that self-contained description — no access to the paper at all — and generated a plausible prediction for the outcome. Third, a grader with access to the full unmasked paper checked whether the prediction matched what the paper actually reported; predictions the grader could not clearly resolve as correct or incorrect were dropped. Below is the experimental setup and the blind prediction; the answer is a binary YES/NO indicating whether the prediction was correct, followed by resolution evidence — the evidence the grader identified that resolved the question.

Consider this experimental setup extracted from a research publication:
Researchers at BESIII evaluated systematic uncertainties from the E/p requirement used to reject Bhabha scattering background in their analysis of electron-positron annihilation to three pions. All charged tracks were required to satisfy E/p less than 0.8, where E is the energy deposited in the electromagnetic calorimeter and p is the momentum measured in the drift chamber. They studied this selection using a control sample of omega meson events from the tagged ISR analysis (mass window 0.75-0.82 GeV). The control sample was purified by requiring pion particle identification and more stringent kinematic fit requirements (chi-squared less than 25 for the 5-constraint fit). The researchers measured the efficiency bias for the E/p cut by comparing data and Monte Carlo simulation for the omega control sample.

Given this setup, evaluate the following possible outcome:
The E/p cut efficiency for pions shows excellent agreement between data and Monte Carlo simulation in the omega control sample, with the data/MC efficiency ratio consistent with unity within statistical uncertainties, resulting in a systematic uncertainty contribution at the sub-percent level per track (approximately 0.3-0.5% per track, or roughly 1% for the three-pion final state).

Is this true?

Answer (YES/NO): NO